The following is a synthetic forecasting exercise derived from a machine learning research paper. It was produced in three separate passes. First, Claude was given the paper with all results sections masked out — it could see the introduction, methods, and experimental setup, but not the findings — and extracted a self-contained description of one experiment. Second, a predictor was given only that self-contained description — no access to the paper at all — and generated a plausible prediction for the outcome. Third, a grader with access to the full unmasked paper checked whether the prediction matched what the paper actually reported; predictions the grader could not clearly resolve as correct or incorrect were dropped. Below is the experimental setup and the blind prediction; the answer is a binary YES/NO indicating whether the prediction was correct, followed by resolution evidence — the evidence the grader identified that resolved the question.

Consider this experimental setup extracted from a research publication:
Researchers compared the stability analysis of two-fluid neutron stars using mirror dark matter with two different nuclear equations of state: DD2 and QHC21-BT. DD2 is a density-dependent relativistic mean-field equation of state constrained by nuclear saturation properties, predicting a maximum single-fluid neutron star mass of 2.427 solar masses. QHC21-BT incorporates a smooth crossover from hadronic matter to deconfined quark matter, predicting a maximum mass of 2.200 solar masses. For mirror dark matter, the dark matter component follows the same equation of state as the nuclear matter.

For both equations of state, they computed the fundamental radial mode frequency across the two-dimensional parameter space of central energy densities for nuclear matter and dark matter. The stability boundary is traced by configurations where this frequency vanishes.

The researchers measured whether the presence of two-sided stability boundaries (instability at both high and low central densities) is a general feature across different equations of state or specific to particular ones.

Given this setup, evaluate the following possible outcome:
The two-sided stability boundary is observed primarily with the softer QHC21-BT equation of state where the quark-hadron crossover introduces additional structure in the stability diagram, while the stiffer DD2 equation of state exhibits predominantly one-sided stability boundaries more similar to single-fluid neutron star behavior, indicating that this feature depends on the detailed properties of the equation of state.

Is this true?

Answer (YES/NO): NO